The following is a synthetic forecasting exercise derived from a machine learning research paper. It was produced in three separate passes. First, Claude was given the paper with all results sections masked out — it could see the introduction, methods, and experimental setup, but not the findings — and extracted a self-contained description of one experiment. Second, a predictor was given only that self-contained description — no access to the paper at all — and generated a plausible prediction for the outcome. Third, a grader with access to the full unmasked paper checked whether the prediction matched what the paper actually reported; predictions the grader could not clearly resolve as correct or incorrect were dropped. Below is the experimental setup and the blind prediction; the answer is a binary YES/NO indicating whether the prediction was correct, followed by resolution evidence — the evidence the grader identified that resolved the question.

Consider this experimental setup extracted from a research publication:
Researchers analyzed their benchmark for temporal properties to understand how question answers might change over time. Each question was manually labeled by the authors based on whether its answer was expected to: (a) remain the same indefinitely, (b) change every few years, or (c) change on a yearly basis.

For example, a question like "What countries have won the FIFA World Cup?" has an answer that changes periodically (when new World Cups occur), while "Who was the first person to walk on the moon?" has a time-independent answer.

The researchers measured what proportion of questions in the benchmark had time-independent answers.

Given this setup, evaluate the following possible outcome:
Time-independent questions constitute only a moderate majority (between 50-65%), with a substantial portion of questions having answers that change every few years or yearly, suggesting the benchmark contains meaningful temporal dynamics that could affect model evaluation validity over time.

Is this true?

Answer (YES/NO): NO